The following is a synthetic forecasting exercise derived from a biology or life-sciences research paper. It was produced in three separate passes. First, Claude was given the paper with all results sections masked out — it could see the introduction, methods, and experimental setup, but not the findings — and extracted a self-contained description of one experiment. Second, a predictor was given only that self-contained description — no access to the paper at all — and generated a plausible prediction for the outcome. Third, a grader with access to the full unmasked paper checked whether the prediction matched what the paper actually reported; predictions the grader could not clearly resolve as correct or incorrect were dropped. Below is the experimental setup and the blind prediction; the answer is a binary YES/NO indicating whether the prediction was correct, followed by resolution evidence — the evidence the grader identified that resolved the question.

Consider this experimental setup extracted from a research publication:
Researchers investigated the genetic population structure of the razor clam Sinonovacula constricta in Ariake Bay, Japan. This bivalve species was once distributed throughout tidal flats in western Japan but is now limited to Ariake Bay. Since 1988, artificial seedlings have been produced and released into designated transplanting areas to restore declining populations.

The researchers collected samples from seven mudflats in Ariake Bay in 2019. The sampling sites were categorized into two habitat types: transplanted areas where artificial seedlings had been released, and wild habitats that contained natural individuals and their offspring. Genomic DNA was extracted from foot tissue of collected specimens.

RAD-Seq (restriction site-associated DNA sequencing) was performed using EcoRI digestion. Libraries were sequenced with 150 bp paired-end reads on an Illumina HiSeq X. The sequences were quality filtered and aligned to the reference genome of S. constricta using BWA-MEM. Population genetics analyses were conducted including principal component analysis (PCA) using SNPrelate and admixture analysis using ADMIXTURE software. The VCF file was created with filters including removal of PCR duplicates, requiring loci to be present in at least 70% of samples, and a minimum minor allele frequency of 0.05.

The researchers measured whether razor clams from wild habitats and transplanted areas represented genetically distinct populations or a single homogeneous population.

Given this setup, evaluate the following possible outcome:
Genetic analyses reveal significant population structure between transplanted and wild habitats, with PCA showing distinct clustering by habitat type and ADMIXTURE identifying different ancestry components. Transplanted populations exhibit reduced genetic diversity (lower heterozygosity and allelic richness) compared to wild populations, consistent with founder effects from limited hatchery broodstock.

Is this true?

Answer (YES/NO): NO